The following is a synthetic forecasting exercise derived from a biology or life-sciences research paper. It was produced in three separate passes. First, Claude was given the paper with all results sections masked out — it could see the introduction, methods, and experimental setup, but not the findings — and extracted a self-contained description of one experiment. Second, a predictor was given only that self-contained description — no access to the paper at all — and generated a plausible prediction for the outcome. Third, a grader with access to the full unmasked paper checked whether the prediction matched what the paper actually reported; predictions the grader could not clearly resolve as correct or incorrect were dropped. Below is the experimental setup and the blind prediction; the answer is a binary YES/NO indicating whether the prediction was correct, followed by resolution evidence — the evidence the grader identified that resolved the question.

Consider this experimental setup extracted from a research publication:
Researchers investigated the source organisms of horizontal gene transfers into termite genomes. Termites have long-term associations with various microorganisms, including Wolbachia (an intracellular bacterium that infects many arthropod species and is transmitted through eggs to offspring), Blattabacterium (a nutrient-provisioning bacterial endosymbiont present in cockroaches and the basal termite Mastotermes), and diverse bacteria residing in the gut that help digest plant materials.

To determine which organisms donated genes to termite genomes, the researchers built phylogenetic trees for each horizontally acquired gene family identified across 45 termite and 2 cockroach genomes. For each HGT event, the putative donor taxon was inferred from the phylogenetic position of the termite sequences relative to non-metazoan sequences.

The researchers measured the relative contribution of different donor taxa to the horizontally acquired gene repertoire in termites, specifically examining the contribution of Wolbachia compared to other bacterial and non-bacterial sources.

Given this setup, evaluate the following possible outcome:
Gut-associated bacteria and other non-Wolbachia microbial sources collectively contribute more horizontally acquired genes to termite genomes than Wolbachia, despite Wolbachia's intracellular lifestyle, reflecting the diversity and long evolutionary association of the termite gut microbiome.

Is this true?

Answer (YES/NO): NO